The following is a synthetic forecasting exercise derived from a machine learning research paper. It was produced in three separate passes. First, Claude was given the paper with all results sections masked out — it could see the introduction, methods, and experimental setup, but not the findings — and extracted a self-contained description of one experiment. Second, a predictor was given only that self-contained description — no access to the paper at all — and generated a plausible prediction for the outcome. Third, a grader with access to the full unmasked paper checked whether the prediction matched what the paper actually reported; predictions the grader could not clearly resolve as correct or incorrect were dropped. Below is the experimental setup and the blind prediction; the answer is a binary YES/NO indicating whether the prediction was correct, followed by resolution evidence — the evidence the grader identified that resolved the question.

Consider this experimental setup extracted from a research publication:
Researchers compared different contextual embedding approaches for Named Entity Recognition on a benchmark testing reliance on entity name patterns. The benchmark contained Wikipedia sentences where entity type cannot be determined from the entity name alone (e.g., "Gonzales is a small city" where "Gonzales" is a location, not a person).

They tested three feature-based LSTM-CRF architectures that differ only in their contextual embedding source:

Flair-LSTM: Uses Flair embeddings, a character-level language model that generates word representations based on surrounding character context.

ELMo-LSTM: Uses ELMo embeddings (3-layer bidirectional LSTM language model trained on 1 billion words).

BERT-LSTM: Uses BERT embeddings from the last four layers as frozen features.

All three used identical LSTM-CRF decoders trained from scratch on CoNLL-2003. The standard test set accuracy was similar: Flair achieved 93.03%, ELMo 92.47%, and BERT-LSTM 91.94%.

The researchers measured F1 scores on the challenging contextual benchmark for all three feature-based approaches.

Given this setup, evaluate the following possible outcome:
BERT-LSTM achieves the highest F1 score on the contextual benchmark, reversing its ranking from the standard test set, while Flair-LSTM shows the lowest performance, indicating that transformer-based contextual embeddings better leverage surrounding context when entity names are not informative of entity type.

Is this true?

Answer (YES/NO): YES